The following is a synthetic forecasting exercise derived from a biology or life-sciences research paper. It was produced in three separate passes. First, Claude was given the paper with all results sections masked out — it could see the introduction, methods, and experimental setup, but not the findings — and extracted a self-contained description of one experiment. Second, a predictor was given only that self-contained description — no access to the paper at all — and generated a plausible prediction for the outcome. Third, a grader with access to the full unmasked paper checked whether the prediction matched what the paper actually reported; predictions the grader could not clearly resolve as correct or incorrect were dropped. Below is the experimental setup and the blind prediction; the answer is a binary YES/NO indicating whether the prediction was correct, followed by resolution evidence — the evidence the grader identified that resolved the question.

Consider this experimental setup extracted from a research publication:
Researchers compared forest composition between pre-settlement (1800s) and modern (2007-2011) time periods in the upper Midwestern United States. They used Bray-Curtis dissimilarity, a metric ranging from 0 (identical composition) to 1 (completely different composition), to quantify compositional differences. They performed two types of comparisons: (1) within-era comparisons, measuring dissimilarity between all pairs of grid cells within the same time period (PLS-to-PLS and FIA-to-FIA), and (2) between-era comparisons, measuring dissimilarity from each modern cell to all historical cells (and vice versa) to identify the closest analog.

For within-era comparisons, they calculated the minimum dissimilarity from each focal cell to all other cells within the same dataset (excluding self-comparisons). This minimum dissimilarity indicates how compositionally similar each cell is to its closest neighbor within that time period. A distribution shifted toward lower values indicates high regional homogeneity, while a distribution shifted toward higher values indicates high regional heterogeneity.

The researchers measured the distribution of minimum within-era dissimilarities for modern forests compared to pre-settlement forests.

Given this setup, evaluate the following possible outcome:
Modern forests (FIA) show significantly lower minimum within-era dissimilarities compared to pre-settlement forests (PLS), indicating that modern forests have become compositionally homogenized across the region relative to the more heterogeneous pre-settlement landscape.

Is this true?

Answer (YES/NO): YES